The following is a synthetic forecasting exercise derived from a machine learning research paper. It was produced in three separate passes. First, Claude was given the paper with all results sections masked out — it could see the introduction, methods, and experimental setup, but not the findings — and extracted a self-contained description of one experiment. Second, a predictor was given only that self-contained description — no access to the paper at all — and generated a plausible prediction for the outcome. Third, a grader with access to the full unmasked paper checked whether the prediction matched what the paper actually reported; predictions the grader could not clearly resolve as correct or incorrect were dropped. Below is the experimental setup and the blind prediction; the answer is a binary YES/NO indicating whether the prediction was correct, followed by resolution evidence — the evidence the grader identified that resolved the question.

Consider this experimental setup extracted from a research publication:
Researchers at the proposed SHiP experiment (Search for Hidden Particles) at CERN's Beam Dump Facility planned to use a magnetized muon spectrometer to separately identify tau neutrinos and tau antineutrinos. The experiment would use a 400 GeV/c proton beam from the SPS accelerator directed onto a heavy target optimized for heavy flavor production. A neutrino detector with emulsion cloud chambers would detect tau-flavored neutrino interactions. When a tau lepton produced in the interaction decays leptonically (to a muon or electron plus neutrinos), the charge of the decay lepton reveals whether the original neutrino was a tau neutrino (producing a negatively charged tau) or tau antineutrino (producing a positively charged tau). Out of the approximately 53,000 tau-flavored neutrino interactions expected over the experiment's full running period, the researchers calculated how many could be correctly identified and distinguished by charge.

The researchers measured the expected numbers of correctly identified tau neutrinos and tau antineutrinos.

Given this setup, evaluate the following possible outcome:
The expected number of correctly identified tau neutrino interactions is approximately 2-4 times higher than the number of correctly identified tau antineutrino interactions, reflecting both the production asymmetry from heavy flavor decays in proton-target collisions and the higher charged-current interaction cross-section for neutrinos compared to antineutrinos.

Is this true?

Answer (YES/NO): NO